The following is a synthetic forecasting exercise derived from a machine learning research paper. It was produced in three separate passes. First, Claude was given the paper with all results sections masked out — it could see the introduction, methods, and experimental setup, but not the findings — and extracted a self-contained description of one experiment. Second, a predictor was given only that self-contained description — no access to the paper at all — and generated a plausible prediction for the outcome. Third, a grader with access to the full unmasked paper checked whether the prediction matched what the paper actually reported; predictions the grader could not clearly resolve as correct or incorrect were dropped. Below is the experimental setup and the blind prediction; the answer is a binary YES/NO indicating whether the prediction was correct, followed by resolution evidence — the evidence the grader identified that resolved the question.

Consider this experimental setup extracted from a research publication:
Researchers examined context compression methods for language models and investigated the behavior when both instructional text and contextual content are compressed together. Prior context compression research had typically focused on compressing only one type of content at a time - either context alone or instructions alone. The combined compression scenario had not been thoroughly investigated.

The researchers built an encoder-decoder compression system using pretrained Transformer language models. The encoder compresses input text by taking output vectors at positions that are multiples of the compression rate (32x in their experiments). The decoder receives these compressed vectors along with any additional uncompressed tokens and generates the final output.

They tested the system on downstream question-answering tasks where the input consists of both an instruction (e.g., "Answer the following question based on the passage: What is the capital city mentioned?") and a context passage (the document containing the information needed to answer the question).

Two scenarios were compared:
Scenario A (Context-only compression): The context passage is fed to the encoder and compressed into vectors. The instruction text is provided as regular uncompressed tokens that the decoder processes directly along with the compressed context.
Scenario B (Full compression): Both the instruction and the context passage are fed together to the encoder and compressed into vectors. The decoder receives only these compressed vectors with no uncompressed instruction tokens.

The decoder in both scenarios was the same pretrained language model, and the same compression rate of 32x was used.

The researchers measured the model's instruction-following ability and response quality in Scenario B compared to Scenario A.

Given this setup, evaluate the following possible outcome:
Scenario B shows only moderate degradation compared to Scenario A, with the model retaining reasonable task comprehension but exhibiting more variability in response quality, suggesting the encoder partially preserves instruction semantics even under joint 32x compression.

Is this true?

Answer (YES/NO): NO